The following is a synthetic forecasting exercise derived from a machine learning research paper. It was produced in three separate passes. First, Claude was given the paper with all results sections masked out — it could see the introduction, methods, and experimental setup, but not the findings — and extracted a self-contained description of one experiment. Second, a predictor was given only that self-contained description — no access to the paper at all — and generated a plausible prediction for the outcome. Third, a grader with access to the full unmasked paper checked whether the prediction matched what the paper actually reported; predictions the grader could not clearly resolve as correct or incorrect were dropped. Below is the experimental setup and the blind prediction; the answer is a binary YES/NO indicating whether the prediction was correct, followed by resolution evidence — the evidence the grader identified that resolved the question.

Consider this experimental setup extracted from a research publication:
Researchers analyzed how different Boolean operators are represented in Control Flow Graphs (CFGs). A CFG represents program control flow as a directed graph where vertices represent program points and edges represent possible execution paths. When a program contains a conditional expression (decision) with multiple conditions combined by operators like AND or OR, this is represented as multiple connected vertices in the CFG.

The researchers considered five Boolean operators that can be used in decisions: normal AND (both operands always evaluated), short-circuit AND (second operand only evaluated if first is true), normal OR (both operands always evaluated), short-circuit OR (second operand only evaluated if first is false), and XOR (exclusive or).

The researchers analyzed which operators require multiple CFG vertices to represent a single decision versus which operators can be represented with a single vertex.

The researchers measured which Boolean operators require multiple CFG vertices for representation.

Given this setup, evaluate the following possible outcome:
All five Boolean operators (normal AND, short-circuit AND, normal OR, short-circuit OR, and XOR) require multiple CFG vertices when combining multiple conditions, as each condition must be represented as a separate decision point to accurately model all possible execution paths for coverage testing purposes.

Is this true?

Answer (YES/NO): NO